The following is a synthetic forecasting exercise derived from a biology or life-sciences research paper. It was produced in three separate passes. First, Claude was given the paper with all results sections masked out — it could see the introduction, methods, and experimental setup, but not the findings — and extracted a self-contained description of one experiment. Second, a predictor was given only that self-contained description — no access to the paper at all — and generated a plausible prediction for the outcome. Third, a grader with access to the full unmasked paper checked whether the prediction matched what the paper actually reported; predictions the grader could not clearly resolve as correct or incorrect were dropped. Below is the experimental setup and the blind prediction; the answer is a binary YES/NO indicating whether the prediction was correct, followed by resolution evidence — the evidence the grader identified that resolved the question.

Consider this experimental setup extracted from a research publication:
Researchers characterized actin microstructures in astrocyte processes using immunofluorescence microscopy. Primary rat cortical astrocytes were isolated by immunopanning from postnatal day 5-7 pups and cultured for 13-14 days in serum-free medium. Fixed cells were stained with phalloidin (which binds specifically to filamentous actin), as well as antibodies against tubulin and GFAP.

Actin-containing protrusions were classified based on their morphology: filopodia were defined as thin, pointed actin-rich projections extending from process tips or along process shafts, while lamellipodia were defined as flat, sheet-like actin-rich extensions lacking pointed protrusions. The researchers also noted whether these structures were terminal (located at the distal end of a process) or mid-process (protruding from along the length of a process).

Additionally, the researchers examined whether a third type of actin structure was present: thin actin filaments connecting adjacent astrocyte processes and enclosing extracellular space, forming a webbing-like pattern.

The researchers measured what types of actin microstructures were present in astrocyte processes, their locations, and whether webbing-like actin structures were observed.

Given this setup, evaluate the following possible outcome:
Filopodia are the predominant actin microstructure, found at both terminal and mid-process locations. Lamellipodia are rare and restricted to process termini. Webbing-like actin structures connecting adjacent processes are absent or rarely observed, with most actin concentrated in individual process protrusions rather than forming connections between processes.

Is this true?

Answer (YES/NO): NO